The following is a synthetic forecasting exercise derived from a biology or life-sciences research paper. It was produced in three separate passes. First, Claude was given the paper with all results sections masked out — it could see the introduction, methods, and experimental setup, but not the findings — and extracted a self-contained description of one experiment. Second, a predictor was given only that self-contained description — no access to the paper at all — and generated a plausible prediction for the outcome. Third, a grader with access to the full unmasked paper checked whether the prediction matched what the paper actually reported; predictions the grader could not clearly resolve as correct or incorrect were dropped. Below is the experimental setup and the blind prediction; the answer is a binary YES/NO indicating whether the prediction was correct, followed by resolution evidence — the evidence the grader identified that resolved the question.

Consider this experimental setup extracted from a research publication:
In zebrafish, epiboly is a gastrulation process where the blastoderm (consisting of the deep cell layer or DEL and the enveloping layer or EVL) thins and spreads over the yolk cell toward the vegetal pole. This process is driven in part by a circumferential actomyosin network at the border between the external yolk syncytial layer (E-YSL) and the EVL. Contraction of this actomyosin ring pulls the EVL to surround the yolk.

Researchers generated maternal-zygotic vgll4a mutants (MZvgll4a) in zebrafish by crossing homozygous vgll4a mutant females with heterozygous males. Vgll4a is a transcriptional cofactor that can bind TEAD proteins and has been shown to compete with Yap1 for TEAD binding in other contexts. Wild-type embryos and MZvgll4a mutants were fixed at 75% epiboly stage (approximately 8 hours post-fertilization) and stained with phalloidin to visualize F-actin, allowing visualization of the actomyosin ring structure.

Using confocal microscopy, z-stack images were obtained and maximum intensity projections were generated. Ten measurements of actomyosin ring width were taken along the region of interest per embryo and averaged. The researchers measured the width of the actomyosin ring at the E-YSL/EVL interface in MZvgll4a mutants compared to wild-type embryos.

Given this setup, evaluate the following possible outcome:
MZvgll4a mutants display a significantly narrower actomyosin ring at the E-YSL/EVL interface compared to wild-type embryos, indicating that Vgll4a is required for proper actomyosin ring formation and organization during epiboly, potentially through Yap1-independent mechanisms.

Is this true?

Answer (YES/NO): NO